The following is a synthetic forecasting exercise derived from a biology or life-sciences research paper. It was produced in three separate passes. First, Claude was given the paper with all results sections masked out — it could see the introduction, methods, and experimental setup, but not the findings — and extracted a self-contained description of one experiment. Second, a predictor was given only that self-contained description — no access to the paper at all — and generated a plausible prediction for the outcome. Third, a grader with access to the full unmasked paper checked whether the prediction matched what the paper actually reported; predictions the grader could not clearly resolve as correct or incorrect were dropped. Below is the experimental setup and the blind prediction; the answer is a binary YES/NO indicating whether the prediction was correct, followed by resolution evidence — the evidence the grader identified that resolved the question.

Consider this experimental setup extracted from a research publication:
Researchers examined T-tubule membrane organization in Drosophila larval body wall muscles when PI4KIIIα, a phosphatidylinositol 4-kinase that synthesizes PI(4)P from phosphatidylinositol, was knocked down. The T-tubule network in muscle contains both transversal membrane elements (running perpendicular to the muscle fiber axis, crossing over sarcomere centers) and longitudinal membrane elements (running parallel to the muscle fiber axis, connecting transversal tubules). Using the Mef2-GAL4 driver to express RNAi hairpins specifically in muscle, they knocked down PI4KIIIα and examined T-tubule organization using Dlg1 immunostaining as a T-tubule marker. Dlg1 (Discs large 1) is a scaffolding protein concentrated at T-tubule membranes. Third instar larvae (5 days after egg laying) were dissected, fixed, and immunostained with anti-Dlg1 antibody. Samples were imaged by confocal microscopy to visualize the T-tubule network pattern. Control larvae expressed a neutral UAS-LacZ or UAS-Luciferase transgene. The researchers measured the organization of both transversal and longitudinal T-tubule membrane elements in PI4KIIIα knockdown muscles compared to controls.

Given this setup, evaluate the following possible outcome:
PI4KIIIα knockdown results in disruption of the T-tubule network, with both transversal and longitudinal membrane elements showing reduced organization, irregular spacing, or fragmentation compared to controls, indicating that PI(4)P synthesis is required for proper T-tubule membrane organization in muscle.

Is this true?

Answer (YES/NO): NO